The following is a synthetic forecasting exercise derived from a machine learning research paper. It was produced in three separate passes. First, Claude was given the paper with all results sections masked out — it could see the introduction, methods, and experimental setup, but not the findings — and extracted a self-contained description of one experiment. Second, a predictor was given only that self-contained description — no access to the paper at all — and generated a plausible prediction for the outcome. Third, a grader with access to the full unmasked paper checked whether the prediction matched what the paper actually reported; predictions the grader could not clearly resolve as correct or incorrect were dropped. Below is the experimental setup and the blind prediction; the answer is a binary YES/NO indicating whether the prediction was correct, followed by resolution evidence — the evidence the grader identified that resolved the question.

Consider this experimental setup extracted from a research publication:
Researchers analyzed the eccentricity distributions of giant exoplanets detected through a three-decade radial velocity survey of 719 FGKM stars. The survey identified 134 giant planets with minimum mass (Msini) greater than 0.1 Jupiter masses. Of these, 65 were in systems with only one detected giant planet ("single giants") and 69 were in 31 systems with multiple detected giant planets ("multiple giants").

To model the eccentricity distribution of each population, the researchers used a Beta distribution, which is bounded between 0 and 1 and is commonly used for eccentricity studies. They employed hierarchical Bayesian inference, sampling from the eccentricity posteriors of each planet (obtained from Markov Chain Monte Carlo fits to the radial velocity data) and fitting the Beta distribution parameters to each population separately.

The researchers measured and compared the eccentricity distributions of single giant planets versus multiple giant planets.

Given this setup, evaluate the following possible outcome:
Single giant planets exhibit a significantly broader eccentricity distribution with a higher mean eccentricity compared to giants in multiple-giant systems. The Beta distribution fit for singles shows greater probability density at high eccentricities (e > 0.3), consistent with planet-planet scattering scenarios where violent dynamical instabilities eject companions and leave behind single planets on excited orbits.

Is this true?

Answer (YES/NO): NO